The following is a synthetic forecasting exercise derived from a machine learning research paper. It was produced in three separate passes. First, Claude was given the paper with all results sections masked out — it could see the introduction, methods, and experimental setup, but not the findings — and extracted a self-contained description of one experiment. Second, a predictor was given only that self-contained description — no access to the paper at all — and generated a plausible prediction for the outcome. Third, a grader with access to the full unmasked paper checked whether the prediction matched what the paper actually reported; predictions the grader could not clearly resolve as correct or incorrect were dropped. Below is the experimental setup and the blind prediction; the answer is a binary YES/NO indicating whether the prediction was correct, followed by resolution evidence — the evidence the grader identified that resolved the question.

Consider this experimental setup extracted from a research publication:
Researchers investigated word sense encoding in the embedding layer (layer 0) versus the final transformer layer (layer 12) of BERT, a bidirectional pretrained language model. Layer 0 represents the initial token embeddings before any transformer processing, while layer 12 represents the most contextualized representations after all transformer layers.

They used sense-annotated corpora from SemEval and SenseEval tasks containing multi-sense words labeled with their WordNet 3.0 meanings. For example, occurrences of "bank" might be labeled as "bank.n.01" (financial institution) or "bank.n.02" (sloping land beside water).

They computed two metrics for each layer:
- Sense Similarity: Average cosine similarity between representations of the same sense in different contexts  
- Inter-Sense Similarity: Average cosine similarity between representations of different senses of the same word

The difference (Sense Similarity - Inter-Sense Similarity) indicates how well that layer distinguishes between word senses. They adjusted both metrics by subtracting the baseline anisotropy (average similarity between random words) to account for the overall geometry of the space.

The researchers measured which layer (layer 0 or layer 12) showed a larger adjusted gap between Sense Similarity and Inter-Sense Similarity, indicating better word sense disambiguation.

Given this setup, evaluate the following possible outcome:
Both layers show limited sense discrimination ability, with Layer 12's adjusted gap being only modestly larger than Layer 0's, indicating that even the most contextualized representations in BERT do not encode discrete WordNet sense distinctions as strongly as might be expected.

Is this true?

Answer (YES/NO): YES